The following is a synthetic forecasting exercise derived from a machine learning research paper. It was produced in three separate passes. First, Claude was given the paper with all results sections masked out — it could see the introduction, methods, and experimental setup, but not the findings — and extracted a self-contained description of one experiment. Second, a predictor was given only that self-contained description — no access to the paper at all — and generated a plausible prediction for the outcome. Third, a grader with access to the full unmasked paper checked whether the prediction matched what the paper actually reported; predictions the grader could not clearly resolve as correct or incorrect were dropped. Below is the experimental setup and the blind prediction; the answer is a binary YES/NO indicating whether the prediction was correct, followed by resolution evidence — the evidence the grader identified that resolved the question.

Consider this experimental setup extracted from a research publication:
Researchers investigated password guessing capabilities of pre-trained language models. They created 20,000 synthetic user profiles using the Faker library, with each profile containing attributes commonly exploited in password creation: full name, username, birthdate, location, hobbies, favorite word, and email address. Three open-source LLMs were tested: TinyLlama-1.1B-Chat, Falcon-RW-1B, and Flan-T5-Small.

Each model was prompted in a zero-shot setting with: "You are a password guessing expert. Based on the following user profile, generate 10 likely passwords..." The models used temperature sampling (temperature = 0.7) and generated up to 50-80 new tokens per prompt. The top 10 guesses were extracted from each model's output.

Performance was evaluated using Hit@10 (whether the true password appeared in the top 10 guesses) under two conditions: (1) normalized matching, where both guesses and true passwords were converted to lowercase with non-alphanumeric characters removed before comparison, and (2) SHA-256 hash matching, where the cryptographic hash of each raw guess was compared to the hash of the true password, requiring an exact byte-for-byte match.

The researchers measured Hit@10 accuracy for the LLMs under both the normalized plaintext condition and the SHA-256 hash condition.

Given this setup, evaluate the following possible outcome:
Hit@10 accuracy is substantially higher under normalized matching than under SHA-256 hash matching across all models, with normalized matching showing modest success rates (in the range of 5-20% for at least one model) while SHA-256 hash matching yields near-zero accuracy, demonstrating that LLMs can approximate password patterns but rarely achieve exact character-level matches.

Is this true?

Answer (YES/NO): NO